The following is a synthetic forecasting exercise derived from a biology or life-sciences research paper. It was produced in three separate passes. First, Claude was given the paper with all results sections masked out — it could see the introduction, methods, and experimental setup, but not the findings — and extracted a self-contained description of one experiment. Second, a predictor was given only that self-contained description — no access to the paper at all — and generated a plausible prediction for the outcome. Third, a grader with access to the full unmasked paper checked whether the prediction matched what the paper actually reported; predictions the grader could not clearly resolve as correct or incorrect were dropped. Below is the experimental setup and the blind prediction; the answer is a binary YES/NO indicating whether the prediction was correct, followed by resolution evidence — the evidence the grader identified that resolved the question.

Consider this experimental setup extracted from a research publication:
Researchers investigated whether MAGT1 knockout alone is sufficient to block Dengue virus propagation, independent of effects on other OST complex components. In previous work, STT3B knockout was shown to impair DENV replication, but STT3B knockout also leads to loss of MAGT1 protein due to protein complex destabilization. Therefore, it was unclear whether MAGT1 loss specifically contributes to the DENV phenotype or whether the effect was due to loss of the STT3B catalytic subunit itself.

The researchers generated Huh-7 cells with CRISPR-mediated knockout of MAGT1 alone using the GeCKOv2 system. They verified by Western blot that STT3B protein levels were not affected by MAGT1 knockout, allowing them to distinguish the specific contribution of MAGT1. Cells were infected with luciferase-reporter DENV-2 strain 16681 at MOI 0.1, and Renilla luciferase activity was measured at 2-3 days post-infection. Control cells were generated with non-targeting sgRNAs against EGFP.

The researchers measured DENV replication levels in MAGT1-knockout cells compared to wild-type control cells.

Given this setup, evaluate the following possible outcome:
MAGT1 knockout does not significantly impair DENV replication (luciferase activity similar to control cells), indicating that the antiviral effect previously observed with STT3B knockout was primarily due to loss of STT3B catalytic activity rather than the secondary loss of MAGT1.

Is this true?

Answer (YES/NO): NO